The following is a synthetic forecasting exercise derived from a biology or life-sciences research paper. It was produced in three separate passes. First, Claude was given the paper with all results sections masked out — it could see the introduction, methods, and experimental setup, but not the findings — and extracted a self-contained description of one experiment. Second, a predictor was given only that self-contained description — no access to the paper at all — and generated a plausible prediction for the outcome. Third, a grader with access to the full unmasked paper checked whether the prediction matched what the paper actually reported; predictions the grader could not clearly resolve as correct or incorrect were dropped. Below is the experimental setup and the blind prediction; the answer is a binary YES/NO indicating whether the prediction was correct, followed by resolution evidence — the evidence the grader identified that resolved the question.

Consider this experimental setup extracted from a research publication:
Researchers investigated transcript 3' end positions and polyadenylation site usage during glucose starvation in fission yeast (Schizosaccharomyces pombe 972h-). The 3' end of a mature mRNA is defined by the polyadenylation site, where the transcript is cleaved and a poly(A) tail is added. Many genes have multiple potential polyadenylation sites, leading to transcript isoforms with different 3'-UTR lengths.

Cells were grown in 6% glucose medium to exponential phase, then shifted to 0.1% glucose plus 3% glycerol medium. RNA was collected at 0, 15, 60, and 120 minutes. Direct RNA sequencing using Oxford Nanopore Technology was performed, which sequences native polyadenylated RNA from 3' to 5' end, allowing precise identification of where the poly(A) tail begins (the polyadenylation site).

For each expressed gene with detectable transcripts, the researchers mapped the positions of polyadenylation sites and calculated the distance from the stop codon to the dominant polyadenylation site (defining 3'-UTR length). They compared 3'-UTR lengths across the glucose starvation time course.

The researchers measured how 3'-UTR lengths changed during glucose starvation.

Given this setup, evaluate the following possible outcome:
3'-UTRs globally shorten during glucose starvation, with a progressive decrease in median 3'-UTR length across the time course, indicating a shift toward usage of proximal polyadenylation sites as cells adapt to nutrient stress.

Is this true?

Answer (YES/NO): NO